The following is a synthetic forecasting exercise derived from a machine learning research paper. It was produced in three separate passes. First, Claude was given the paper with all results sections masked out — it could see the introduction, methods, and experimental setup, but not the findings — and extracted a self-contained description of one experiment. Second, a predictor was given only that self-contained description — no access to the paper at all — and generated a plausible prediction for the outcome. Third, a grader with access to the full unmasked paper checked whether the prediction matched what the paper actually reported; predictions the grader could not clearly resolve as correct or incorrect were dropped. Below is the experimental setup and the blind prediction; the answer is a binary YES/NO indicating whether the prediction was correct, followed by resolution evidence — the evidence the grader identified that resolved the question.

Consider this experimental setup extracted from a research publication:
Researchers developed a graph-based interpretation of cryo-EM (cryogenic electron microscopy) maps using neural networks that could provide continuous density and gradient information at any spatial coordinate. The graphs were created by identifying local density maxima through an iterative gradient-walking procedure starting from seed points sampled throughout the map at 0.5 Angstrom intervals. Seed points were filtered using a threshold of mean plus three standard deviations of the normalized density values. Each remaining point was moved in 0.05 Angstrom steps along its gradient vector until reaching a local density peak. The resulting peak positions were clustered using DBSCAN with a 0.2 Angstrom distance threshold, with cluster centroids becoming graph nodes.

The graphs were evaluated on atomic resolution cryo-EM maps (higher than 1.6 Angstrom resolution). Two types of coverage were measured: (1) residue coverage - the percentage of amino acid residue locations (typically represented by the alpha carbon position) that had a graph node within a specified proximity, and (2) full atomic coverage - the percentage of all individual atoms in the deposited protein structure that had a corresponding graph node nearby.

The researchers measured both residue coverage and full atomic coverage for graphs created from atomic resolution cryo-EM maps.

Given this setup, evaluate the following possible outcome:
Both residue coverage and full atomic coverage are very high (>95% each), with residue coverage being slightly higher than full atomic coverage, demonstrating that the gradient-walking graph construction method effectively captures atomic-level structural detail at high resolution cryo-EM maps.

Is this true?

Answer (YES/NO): NO